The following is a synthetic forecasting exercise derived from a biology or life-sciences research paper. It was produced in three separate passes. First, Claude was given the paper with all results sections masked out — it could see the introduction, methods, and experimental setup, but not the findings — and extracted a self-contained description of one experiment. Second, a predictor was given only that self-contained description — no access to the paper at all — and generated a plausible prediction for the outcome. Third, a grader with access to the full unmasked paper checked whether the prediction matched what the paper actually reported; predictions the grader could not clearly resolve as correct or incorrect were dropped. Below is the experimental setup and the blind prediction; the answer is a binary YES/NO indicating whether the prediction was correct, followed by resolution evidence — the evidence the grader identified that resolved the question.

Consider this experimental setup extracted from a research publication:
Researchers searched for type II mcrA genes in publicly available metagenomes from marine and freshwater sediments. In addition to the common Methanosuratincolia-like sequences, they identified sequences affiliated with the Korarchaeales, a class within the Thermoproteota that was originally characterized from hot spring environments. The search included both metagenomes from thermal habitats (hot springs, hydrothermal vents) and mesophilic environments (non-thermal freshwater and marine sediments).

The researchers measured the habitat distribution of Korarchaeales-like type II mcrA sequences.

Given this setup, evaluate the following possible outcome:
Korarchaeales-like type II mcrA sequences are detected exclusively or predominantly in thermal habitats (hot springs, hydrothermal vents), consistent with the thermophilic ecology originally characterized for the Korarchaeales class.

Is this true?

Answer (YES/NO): NO